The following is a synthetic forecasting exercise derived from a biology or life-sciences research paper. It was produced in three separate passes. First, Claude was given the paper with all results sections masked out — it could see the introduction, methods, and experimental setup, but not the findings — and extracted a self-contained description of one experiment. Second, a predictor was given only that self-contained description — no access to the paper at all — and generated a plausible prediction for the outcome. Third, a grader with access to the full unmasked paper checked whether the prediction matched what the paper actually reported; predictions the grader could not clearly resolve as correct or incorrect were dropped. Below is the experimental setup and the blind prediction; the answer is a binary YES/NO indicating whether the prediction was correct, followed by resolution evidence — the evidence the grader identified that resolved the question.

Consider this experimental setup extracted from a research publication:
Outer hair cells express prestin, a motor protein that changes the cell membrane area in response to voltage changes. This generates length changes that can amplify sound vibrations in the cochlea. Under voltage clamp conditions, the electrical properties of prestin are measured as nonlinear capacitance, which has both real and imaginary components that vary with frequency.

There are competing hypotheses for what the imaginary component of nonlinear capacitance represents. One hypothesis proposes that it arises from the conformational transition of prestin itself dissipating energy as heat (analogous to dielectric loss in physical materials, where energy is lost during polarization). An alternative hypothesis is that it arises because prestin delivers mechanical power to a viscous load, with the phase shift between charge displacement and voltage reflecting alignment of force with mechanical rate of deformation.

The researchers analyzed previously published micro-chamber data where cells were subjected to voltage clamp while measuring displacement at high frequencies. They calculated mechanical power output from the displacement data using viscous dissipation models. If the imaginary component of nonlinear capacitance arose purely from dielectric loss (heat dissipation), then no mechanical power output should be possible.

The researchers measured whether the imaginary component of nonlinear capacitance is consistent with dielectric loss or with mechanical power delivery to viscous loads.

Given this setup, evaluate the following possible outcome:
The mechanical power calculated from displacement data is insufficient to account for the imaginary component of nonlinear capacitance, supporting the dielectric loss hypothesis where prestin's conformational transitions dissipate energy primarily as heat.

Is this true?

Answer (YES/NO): NO